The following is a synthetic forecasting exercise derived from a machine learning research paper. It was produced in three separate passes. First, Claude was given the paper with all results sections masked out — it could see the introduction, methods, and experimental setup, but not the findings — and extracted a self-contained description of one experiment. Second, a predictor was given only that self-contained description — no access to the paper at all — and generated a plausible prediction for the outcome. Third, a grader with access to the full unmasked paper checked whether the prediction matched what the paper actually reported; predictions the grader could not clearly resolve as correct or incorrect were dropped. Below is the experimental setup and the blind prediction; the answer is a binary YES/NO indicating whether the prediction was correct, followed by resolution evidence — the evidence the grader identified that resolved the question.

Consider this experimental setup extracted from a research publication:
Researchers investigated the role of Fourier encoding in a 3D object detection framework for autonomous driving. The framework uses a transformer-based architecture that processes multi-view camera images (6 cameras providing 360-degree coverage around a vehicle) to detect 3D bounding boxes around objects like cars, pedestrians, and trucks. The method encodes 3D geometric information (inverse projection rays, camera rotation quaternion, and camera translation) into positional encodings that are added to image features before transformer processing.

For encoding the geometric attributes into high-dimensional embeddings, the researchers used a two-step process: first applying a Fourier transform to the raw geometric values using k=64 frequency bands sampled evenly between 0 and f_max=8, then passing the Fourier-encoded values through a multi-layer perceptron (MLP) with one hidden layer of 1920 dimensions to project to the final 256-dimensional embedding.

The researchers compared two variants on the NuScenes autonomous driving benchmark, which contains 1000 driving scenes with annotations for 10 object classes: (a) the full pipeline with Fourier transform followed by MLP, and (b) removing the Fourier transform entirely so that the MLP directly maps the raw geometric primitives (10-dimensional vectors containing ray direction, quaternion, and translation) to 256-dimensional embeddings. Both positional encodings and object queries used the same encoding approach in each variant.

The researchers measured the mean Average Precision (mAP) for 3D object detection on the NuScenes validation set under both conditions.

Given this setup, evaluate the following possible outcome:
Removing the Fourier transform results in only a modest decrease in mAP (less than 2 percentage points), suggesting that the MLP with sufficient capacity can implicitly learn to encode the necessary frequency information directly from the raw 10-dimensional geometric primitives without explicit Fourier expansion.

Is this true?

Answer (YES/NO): NO